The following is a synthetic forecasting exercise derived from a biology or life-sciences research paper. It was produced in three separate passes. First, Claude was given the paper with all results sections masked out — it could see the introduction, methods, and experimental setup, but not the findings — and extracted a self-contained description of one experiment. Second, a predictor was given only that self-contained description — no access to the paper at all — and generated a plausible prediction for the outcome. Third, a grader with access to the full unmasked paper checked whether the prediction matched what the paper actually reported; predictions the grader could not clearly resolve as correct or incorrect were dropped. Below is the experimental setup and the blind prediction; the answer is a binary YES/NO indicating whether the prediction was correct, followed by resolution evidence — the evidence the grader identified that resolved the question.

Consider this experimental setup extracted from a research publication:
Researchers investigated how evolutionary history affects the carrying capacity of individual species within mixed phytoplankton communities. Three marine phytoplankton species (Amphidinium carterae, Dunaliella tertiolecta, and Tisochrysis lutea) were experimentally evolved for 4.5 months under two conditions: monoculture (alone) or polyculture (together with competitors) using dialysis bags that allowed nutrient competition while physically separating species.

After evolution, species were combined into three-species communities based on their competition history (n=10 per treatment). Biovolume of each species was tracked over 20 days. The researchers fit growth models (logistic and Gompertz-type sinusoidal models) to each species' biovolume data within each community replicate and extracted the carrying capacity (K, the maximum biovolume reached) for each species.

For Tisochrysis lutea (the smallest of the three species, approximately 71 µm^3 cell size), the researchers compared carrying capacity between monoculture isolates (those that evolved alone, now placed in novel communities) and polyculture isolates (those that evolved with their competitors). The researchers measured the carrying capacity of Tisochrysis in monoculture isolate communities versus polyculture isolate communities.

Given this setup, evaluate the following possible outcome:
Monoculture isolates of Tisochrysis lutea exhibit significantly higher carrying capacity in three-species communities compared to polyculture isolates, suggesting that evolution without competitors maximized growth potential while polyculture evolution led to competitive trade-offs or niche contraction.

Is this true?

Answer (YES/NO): YES